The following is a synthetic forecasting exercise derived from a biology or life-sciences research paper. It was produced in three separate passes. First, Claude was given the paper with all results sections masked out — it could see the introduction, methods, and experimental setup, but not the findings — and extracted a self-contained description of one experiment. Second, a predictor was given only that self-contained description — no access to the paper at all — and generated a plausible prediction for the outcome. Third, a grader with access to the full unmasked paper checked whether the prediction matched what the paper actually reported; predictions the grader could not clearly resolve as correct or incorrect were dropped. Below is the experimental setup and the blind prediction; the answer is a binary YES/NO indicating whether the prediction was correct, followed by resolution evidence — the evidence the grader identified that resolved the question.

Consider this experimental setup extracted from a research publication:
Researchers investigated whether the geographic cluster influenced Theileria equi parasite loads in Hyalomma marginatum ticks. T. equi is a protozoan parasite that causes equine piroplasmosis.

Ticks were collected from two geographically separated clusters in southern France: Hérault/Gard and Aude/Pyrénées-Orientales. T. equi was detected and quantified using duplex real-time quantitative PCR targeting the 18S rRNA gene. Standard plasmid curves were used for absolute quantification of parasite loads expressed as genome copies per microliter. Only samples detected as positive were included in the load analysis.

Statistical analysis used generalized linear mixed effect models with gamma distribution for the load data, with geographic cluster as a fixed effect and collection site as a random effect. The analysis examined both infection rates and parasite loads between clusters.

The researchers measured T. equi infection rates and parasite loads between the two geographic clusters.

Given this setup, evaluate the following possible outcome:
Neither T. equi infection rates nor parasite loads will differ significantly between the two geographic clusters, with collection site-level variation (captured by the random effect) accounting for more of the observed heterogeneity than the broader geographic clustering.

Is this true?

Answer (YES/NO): NO